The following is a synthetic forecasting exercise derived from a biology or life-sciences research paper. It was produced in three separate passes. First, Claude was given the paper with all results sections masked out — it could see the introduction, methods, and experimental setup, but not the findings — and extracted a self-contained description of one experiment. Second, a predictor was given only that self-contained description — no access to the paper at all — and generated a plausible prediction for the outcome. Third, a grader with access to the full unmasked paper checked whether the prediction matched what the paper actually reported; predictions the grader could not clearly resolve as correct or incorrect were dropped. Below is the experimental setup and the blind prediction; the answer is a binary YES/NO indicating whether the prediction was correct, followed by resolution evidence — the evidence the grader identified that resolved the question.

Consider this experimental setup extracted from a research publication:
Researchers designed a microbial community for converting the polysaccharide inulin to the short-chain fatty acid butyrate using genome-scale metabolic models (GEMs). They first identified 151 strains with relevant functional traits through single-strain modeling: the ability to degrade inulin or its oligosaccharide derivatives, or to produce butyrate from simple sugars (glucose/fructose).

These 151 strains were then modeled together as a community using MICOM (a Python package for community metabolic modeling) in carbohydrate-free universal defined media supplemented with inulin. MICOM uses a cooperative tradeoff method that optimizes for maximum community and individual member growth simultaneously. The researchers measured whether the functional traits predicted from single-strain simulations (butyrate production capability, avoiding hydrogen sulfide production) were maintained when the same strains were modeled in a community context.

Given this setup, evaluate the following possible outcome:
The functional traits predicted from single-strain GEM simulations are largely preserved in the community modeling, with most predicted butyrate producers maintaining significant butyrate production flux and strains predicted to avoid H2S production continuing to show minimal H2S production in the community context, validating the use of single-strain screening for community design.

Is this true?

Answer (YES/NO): NO